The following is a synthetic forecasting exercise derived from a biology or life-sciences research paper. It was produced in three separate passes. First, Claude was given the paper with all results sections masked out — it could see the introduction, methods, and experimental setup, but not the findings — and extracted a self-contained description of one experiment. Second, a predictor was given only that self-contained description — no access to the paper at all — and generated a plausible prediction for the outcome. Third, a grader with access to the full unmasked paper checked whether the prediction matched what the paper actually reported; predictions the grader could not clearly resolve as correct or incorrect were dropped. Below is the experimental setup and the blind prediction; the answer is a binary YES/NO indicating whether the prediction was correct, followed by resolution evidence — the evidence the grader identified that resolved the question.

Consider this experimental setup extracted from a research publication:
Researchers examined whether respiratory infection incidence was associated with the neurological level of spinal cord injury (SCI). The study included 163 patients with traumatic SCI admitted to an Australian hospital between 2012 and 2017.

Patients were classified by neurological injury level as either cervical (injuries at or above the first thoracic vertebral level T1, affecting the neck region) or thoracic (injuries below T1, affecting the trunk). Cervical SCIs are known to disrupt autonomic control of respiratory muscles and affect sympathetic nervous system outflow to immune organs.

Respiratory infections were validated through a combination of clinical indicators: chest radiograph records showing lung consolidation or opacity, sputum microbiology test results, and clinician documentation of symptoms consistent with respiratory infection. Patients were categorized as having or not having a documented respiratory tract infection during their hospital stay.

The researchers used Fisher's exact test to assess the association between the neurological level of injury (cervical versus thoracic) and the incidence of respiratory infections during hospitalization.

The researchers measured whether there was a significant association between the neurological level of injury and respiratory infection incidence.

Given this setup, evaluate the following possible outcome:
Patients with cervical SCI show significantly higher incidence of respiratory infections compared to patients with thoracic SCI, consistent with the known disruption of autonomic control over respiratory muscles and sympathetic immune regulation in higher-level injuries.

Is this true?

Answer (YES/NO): YES